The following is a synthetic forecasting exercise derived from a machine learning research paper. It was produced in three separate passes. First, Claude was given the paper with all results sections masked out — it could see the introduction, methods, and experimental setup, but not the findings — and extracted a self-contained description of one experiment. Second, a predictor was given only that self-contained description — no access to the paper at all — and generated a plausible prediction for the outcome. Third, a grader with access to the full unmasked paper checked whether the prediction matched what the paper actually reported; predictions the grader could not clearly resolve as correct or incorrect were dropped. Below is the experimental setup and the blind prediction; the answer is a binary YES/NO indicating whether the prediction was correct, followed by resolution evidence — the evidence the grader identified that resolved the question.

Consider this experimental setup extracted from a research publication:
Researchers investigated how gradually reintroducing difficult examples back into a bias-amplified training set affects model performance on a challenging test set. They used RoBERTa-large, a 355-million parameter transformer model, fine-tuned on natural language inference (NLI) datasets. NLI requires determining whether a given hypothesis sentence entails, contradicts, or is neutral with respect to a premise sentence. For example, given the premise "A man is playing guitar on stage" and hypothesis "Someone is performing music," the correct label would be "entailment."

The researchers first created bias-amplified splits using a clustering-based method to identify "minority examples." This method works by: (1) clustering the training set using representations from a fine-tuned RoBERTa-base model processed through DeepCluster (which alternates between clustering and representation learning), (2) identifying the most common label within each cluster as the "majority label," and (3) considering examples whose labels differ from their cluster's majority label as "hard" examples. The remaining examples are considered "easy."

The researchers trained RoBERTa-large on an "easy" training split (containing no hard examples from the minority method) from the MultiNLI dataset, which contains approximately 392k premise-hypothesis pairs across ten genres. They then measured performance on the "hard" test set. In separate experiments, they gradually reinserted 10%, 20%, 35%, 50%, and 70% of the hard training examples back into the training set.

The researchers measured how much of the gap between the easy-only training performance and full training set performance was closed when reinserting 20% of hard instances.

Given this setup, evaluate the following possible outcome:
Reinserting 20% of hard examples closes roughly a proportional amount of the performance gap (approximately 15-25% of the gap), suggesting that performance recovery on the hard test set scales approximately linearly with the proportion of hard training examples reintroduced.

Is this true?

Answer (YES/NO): NO